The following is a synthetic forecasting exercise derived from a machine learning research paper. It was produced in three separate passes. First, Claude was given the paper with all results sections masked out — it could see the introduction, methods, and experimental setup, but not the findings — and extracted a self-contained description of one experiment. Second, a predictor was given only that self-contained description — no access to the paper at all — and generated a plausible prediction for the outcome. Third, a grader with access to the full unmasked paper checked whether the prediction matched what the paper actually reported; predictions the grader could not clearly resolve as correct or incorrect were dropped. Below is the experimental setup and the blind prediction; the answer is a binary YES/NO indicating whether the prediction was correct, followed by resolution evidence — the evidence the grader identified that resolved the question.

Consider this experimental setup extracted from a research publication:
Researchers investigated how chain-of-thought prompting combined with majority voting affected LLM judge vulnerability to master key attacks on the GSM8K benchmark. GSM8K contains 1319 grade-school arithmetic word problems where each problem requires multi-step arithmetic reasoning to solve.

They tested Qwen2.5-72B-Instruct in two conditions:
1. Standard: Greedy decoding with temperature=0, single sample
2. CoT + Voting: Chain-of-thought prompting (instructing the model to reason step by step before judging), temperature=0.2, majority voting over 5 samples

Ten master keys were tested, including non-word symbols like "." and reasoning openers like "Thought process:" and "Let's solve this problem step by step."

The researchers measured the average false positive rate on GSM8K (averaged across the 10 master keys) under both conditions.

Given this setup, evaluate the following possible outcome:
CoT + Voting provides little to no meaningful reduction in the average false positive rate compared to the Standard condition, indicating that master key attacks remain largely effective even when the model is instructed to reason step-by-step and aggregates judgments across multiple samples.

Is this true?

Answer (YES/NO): YES